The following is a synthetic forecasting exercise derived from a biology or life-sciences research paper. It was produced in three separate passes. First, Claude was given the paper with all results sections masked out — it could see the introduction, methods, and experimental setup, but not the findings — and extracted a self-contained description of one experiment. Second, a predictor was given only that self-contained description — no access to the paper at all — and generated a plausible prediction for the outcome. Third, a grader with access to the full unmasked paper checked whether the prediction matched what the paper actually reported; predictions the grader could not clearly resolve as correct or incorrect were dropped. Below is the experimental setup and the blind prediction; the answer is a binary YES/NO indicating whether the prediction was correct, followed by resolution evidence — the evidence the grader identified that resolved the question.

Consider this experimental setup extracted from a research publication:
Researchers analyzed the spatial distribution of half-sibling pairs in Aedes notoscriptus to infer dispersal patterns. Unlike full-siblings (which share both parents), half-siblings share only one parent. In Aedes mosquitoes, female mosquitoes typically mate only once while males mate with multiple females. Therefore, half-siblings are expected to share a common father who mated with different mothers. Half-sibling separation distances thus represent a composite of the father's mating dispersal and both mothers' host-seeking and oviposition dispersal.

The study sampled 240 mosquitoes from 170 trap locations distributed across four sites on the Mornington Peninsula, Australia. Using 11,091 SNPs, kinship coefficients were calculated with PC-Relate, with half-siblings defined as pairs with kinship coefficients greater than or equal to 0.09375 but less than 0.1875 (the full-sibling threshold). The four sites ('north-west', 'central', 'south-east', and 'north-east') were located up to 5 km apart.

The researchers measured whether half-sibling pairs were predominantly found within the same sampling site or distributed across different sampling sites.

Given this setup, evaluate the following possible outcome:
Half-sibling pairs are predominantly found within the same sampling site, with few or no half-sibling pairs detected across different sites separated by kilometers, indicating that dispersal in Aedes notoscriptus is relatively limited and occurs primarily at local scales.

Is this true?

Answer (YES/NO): NO